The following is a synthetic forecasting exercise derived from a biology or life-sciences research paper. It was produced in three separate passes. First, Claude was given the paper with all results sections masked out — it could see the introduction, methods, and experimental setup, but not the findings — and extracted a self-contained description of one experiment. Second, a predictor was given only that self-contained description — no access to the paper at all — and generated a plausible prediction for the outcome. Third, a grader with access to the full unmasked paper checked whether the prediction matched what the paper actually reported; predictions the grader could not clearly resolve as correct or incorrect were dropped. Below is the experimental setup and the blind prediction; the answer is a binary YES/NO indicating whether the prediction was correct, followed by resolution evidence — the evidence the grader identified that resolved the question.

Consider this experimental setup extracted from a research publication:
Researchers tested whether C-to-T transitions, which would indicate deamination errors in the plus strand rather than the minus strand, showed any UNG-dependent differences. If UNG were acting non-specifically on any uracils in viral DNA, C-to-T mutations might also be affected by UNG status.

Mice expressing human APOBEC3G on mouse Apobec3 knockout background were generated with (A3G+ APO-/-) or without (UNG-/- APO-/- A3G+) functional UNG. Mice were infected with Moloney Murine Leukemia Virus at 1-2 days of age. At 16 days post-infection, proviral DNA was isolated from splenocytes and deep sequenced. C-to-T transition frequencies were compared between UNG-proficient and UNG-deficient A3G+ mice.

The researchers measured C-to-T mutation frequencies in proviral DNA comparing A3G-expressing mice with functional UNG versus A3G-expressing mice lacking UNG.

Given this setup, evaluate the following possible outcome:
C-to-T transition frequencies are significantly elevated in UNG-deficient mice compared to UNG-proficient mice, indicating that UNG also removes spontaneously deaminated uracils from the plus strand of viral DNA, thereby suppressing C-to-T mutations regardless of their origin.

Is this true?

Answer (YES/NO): NO